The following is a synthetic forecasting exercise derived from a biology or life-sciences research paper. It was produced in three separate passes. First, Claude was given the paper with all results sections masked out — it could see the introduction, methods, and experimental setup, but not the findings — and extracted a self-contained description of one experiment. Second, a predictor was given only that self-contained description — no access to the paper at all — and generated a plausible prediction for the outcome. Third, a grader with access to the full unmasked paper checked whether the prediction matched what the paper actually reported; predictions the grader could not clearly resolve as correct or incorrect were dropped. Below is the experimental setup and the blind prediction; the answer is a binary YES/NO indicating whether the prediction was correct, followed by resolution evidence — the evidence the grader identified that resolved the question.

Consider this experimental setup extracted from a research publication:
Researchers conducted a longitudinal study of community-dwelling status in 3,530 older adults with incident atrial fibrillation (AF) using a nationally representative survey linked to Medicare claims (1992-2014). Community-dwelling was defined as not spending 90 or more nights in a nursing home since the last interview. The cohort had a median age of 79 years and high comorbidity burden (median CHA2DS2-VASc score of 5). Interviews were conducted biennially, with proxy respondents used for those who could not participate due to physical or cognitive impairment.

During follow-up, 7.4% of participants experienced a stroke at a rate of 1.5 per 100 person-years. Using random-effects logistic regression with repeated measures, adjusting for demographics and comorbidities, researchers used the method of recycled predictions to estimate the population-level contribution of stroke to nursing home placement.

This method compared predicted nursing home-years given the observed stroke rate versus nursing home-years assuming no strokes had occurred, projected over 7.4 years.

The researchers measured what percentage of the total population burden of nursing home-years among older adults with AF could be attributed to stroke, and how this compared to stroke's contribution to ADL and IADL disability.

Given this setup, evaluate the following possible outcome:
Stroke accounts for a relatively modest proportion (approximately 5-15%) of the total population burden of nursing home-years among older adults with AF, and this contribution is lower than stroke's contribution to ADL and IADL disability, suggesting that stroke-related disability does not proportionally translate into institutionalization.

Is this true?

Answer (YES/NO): NO